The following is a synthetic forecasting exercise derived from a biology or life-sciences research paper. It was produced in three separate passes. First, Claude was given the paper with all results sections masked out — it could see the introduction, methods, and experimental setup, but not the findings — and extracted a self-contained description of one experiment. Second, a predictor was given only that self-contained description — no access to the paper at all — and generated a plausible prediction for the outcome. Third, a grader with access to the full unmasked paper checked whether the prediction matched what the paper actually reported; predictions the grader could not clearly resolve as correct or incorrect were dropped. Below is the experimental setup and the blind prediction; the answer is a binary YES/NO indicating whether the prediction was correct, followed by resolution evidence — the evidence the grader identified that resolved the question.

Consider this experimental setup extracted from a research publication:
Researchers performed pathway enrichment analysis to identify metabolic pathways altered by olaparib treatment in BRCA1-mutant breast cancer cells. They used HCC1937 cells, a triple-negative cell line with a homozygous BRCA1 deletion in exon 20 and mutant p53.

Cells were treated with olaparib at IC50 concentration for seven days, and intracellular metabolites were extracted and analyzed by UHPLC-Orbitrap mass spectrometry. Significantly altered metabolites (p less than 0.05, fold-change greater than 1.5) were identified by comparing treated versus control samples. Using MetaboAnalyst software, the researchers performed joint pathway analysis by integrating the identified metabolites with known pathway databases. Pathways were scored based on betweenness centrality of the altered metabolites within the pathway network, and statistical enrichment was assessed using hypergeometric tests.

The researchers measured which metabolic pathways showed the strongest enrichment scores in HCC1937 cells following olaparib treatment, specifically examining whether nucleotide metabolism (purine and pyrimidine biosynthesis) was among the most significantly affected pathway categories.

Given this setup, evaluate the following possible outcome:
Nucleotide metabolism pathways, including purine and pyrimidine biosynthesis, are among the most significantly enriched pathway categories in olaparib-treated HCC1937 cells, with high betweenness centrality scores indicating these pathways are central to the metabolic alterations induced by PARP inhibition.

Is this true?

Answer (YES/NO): NO